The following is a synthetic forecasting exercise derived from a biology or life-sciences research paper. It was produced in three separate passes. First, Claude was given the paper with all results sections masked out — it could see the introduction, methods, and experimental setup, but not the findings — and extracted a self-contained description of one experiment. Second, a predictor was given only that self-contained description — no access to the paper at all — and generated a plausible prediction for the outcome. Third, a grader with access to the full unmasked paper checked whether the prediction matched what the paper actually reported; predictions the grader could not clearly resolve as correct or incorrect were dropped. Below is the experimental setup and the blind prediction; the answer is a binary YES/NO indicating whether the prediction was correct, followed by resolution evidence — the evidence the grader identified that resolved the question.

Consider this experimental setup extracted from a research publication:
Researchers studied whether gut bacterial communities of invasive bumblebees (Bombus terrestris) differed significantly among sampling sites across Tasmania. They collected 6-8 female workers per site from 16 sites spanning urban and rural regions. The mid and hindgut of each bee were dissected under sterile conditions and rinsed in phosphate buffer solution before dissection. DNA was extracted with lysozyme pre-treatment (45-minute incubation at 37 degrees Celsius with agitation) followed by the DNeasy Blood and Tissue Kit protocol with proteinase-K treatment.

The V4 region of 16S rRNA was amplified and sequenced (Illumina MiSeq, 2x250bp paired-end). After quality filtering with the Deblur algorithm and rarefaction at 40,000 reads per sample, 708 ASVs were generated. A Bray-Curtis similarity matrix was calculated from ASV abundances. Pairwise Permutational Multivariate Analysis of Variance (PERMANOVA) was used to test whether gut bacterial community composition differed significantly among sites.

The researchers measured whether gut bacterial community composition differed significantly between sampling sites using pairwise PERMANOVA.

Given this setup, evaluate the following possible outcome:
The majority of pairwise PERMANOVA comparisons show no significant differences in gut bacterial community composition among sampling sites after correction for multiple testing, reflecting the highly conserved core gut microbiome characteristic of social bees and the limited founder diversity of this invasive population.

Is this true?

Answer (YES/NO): NO